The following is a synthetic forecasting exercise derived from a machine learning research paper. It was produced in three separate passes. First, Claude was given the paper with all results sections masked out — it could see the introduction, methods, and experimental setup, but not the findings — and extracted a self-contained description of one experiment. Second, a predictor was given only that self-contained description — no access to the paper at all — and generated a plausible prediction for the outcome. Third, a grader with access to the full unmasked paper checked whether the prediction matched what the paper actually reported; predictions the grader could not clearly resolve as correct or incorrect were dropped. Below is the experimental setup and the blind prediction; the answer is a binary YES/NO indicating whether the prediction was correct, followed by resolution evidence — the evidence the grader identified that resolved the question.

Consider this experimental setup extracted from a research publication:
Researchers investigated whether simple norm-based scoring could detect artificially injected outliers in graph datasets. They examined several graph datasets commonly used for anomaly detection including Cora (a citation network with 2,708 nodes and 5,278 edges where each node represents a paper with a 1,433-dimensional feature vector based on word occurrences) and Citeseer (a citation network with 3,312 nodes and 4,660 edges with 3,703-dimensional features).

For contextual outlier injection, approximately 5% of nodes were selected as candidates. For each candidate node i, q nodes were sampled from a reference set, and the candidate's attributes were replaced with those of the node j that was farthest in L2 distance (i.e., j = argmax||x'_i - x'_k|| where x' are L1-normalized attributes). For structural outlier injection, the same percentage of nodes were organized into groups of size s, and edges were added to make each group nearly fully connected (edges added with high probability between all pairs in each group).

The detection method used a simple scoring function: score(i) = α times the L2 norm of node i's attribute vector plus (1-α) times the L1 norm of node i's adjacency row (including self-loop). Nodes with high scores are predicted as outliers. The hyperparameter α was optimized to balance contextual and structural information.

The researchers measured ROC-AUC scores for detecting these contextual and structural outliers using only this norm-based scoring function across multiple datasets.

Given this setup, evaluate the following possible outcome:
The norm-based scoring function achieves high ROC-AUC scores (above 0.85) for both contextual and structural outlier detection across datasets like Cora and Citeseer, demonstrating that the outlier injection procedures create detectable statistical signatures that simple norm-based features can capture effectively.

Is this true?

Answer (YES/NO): YES